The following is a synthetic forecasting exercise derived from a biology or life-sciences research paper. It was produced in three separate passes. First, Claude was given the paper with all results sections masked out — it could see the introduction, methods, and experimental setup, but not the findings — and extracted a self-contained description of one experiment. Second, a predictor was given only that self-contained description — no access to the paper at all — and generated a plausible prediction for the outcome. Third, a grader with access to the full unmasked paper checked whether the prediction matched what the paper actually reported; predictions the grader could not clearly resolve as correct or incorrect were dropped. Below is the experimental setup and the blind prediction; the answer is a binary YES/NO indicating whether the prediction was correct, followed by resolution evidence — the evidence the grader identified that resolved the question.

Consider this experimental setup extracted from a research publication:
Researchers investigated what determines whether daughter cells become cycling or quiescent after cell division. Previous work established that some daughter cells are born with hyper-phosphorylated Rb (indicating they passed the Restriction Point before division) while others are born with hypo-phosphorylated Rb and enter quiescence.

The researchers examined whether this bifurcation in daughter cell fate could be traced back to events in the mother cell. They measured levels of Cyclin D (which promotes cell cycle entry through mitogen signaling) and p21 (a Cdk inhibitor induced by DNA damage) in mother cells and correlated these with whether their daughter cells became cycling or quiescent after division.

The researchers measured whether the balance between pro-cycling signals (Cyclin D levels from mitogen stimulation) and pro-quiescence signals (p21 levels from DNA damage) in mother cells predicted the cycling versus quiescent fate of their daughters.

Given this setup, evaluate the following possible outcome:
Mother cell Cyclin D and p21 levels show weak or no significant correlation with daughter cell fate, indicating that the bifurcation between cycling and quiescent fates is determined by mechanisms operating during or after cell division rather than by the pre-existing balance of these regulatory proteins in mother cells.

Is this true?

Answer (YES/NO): NO